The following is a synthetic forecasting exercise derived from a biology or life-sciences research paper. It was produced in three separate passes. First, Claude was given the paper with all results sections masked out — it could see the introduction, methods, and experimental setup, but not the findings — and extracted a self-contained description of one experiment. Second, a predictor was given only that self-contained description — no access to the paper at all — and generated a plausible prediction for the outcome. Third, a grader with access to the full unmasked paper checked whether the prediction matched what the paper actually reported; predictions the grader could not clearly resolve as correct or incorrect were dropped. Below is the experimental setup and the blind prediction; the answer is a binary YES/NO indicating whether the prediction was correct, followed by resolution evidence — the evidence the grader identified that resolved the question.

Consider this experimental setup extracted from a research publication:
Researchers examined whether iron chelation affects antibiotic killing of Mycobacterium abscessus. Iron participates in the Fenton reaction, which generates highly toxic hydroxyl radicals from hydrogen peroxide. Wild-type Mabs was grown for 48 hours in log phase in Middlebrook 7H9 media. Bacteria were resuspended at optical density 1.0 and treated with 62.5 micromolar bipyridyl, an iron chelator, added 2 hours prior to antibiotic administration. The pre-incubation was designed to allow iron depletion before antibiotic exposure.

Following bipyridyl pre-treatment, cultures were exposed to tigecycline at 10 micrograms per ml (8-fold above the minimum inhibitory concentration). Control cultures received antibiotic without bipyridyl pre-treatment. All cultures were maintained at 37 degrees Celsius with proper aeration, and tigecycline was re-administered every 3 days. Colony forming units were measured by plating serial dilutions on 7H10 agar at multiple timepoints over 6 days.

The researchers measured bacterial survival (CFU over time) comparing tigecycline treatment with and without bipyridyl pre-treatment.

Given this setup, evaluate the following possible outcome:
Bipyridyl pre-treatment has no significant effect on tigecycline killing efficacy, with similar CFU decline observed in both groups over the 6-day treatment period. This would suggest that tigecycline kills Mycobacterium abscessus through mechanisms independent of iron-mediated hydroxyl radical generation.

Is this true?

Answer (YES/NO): NO